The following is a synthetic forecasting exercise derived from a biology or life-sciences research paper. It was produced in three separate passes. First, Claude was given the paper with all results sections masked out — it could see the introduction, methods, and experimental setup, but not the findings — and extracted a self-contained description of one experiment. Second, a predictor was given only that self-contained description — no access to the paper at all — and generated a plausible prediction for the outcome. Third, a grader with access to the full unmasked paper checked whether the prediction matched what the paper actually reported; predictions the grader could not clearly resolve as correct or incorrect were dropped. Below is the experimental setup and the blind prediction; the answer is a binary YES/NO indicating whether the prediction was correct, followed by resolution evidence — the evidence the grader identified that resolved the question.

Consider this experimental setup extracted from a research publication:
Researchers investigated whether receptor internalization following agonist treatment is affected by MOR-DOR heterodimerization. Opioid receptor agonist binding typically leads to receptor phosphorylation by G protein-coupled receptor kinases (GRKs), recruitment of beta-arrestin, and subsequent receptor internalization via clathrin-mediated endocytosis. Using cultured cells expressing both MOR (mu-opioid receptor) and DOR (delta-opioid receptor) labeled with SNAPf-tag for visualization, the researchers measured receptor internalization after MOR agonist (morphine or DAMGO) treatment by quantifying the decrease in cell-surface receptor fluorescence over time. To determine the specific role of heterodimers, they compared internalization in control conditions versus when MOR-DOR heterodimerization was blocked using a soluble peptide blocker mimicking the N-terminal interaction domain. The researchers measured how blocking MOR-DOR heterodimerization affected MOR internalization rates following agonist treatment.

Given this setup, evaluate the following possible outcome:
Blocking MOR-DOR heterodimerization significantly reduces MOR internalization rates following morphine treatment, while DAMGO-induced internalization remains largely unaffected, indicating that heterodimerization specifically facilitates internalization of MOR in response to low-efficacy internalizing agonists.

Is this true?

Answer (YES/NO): NO